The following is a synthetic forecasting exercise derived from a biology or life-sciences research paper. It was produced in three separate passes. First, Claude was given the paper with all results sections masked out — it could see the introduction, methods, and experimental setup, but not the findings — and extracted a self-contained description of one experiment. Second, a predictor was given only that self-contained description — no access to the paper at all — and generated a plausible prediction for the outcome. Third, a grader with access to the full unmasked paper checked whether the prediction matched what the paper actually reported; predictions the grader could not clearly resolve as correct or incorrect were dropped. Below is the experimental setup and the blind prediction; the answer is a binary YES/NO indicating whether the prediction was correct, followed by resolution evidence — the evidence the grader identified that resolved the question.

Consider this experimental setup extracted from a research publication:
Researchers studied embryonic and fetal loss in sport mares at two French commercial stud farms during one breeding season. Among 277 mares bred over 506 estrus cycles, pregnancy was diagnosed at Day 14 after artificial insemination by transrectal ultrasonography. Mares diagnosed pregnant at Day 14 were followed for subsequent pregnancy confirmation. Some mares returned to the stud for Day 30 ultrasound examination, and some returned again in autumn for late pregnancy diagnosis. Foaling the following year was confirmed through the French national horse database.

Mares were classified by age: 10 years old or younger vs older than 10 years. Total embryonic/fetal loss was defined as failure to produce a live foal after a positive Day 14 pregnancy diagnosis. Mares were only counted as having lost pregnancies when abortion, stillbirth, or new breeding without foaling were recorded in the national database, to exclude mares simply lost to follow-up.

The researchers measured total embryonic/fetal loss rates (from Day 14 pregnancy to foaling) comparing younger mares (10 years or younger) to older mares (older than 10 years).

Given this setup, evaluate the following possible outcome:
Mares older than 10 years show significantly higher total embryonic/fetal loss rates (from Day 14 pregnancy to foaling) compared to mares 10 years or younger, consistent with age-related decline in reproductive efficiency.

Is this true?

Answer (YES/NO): NO